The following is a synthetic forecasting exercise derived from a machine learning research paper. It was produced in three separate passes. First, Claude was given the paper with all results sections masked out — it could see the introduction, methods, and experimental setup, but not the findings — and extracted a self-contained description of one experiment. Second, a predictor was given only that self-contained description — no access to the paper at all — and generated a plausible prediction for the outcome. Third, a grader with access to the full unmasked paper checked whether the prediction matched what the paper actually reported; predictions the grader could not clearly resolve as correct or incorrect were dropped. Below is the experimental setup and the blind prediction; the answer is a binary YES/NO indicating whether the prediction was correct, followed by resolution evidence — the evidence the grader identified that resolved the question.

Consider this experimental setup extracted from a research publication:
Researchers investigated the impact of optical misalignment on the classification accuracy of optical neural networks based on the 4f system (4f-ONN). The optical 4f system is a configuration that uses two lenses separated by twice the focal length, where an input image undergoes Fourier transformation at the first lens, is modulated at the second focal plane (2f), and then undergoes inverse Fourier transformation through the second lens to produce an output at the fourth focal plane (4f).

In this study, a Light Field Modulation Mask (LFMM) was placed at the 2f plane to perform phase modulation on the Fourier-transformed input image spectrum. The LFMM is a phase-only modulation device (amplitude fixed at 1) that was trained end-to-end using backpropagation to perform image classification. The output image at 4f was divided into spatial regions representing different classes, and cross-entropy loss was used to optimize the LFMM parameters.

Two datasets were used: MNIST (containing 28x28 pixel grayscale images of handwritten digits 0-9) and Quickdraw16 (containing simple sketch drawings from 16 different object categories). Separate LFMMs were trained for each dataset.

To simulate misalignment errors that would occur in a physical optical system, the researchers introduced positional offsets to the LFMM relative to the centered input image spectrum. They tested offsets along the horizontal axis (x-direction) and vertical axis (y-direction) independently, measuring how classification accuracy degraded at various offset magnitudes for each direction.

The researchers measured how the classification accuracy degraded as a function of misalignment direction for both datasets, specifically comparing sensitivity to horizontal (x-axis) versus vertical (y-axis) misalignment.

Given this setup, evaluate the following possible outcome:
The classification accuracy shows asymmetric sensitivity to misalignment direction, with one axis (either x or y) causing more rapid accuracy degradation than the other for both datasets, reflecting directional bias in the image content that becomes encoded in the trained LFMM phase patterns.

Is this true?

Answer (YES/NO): YES